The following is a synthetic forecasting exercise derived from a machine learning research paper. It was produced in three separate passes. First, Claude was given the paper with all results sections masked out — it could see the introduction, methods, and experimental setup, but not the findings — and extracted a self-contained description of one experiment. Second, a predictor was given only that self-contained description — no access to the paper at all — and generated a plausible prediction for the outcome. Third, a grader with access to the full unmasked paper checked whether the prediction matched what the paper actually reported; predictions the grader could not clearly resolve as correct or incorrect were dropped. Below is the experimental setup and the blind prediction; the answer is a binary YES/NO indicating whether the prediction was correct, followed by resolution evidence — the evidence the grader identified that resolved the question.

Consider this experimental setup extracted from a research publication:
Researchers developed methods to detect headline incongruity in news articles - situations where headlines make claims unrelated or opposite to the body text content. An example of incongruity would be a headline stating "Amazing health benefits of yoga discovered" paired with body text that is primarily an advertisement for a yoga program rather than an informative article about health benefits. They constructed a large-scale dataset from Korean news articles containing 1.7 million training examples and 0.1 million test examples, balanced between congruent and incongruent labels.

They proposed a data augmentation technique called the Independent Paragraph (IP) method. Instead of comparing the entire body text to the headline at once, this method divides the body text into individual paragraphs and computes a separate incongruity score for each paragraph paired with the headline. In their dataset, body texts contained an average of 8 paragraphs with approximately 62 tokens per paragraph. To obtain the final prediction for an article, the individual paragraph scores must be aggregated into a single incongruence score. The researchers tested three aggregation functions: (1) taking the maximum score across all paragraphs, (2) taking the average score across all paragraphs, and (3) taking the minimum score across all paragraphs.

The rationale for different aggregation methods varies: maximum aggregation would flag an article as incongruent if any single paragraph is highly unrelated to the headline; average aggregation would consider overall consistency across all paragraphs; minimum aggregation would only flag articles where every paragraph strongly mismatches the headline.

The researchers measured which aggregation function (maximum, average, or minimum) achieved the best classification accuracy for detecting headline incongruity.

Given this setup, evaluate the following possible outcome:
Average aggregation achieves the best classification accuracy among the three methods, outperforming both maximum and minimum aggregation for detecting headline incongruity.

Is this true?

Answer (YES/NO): NO